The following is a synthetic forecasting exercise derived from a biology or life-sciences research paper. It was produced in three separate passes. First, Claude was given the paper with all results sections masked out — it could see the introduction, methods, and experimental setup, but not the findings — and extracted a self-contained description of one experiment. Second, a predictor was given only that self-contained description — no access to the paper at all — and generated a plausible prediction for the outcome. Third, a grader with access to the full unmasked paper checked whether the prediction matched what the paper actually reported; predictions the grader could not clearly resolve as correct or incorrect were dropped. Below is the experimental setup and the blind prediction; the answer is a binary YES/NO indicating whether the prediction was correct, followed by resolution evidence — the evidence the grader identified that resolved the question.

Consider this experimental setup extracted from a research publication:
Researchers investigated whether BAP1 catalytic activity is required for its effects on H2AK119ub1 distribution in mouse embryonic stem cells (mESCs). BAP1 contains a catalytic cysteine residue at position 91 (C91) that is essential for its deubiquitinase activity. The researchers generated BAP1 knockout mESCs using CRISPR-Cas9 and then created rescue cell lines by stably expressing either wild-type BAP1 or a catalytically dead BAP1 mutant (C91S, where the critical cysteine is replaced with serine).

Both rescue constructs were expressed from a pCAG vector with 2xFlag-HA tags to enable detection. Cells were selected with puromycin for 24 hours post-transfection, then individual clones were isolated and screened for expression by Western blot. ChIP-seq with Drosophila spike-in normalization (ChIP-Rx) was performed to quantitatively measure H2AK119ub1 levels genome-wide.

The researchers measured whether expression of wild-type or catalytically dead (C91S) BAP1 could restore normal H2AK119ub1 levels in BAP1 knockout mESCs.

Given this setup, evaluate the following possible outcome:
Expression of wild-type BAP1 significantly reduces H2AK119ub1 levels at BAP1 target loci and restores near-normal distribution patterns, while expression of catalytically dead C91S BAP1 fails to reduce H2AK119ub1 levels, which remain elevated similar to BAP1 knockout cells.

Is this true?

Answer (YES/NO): YES